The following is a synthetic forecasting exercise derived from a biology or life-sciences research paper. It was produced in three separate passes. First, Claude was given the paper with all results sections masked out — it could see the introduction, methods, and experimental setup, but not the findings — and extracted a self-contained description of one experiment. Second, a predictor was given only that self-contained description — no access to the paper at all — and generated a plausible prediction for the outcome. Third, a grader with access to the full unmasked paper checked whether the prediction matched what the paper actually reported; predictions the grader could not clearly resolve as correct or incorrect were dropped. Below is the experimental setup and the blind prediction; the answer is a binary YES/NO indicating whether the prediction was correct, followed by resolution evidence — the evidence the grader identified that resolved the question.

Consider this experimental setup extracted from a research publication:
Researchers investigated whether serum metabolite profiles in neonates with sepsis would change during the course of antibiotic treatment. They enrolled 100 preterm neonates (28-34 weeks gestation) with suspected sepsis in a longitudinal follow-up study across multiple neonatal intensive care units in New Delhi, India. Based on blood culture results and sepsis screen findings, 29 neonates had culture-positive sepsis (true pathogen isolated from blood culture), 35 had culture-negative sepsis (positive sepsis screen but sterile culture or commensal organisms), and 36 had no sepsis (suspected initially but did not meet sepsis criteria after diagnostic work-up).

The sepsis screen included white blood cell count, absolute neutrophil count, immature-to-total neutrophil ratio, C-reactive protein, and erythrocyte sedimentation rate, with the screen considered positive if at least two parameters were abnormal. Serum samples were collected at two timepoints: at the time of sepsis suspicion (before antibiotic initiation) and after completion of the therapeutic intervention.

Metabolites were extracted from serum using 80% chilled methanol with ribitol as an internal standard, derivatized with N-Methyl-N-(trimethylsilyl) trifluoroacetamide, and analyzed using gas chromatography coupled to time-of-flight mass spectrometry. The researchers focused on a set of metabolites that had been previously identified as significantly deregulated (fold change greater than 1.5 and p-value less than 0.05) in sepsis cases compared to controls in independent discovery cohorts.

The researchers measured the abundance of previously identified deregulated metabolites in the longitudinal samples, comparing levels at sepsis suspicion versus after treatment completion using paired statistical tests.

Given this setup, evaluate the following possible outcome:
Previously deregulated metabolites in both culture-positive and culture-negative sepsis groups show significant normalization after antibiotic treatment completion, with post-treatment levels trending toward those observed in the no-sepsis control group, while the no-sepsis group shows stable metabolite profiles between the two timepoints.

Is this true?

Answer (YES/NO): NO